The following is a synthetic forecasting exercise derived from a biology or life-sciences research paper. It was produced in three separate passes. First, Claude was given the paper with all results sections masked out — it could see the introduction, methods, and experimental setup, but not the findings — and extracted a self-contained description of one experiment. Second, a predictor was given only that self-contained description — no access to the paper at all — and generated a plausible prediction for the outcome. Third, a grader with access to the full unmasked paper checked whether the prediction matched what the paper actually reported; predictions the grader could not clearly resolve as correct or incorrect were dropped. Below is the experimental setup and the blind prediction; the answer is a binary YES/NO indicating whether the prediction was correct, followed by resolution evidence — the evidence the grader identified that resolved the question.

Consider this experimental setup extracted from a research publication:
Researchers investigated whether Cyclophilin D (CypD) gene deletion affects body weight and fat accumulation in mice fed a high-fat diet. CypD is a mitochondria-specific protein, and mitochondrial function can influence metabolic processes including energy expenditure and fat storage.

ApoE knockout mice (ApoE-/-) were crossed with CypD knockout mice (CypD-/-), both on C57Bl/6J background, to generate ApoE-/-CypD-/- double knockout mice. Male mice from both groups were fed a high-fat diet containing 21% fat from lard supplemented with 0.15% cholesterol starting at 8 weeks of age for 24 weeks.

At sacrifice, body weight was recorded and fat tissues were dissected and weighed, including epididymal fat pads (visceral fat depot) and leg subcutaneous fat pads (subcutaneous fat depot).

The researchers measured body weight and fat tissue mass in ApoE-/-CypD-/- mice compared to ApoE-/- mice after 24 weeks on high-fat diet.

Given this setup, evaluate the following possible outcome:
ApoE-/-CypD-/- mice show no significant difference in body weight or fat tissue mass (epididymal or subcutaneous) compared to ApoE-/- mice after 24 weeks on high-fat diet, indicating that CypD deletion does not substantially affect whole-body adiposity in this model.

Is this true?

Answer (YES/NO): NO